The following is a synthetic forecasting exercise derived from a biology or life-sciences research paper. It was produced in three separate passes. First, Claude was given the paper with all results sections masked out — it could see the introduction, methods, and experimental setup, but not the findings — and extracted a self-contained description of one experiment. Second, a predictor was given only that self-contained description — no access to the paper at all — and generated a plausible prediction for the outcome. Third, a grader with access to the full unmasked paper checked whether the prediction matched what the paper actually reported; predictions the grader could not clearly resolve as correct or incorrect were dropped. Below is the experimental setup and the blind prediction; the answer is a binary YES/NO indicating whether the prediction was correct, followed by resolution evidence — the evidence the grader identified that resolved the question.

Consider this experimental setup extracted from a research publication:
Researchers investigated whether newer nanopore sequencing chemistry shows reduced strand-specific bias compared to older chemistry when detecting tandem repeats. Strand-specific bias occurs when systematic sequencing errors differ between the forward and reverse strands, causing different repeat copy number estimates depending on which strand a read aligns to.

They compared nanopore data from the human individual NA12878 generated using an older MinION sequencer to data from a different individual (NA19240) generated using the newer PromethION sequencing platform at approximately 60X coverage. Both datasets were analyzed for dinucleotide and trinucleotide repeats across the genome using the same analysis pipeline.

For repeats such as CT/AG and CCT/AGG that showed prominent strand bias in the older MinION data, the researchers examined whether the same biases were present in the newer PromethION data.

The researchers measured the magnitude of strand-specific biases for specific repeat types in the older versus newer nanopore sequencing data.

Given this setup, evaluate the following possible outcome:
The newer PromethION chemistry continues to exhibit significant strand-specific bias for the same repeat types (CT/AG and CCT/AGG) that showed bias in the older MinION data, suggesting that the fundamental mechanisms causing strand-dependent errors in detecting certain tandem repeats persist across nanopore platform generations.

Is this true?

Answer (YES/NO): NO